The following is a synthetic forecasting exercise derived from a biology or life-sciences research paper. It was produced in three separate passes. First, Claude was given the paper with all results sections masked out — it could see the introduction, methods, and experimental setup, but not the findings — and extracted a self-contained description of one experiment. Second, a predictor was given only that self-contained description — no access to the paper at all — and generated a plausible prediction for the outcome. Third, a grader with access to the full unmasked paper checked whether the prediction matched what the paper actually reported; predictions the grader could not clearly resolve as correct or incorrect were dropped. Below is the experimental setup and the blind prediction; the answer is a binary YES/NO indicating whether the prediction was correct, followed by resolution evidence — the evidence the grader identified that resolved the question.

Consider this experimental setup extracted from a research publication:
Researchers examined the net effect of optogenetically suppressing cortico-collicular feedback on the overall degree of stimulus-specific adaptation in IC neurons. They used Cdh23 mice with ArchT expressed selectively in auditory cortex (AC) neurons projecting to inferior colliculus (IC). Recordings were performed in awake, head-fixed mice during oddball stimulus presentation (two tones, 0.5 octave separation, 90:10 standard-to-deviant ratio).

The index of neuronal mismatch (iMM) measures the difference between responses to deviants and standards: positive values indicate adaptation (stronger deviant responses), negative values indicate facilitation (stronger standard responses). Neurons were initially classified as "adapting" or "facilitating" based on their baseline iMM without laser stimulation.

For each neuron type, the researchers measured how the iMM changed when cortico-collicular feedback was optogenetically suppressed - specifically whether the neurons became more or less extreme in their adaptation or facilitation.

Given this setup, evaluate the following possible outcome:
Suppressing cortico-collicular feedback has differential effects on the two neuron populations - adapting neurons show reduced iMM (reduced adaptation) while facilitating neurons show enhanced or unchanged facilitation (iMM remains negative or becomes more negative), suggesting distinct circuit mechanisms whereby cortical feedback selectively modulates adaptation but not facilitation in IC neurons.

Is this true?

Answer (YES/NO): NO